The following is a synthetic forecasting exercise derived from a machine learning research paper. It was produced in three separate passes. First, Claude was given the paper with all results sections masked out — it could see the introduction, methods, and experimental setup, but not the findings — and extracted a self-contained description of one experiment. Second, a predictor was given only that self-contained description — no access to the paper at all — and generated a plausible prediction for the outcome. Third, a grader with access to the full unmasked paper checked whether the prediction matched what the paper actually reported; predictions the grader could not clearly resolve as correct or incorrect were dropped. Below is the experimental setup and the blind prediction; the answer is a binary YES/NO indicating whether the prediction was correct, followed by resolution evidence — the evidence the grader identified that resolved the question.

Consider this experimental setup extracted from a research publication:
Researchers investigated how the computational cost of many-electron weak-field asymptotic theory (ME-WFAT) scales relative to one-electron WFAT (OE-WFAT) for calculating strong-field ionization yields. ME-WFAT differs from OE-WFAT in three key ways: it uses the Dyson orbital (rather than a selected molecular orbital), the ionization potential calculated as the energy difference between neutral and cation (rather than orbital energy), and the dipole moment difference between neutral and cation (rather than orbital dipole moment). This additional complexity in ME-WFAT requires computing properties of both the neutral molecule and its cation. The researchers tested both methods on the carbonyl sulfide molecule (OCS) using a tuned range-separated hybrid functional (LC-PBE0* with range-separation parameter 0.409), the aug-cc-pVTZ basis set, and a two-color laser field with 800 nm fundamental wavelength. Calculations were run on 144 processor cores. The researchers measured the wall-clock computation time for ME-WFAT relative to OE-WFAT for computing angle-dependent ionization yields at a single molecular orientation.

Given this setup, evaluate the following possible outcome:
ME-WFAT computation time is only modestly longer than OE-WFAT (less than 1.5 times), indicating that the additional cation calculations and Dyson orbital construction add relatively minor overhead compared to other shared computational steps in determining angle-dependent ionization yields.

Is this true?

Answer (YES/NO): YES